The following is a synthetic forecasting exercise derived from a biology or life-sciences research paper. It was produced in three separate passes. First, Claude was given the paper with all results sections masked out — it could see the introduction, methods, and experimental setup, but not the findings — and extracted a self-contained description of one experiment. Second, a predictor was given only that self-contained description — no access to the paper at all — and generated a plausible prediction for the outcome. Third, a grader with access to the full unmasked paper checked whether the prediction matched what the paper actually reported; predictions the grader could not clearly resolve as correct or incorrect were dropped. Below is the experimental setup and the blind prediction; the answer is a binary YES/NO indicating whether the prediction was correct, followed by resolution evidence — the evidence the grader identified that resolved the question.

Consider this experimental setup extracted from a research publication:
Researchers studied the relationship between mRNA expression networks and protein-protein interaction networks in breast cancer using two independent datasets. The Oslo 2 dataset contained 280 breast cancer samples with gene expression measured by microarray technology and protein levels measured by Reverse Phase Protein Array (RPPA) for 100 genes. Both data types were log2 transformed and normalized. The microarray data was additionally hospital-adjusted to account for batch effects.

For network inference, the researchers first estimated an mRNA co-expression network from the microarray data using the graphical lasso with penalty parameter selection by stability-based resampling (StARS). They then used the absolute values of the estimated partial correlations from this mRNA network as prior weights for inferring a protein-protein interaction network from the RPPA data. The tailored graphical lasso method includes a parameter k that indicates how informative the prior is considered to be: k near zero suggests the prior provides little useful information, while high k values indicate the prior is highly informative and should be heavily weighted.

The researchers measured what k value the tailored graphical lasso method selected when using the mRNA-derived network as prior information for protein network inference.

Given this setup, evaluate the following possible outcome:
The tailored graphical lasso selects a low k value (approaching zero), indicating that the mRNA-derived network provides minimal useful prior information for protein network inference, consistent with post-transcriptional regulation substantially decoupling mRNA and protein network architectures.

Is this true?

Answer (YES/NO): NO